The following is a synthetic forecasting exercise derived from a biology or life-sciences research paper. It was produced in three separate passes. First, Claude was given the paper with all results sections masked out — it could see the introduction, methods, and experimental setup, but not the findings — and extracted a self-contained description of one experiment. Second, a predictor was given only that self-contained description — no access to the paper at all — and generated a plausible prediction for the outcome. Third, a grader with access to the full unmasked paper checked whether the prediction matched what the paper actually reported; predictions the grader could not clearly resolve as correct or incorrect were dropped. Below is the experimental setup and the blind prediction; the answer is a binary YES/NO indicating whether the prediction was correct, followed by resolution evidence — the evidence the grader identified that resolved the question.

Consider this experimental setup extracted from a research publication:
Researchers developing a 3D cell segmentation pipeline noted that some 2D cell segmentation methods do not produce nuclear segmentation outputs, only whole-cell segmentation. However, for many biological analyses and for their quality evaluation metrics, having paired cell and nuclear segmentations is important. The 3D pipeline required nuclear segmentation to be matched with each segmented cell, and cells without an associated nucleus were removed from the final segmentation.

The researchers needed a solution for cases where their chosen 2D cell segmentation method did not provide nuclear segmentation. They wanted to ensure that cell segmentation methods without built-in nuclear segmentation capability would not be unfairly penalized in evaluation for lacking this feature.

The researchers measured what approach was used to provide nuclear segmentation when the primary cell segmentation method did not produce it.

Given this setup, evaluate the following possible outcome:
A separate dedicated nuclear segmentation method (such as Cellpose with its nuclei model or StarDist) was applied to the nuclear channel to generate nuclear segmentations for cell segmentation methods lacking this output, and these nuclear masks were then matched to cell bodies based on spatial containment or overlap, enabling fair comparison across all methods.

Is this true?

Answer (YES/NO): NO